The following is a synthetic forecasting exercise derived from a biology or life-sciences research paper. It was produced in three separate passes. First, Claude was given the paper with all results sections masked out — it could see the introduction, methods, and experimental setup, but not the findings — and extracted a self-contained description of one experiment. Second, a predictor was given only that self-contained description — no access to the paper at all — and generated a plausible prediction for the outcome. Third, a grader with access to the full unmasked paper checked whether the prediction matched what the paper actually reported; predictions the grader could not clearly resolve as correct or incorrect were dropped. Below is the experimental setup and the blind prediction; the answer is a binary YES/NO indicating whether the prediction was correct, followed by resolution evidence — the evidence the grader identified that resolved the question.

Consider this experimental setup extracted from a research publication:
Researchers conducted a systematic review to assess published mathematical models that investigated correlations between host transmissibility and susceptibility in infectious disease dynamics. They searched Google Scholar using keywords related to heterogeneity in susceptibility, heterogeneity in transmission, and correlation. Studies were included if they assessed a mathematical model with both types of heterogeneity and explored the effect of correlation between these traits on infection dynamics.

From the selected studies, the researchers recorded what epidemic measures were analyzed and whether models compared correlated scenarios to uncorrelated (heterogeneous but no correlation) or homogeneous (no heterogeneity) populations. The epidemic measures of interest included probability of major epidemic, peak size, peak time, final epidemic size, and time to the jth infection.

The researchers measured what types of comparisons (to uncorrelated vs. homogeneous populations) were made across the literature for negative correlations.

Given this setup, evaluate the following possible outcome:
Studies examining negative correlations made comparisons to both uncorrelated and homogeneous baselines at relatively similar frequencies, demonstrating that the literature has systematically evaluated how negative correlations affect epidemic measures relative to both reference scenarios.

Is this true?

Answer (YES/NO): NO